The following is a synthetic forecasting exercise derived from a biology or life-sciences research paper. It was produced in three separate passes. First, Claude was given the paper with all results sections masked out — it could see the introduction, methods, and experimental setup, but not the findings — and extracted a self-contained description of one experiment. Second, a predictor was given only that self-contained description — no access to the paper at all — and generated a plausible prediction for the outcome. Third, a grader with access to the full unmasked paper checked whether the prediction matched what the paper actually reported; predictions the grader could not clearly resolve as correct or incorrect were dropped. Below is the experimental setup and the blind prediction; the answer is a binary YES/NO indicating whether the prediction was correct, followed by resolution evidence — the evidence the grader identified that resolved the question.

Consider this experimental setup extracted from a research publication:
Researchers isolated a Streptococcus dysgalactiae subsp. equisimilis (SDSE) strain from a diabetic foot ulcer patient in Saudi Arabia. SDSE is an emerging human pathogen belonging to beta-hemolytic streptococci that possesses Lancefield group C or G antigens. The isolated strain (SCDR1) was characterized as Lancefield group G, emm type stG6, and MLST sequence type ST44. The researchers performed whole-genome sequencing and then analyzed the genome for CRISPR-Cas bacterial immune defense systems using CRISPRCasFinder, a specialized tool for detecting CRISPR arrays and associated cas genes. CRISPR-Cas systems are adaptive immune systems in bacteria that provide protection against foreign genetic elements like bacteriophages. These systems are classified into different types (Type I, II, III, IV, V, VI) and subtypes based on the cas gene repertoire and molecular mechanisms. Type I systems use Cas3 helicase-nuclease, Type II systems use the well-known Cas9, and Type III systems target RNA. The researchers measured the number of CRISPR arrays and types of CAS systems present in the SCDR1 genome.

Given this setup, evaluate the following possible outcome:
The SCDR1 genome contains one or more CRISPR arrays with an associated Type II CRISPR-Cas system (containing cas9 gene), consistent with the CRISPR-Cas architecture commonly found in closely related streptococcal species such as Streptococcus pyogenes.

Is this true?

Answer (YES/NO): YES